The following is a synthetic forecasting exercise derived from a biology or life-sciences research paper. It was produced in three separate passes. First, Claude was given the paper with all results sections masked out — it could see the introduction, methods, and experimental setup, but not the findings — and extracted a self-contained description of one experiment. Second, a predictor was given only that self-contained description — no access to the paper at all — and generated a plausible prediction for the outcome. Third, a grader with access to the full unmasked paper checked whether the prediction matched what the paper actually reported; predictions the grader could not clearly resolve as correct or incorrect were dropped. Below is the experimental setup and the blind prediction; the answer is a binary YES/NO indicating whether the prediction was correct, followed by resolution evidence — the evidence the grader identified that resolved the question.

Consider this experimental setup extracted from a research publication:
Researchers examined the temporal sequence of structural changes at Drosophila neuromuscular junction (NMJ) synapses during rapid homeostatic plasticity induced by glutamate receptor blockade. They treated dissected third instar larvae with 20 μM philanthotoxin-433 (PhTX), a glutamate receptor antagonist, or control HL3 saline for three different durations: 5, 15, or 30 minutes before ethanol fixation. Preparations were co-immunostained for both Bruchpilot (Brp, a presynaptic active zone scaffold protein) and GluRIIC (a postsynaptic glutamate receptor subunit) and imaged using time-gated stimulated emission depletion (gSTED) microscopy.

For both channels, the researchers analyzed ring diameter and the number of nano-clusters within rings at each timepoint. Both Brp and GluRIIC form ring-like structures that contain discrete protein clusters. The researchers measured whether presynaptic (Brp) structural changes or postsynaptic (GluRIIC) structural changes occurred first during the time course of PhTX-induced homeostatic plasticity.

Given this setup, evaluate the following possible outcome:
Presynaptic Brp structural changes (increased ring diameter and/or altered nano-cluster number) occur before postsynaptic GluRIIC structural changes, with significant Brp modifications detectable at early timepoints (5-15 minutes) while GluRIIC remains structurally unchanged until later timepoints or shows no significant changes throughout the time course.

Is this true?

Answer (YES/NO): NO